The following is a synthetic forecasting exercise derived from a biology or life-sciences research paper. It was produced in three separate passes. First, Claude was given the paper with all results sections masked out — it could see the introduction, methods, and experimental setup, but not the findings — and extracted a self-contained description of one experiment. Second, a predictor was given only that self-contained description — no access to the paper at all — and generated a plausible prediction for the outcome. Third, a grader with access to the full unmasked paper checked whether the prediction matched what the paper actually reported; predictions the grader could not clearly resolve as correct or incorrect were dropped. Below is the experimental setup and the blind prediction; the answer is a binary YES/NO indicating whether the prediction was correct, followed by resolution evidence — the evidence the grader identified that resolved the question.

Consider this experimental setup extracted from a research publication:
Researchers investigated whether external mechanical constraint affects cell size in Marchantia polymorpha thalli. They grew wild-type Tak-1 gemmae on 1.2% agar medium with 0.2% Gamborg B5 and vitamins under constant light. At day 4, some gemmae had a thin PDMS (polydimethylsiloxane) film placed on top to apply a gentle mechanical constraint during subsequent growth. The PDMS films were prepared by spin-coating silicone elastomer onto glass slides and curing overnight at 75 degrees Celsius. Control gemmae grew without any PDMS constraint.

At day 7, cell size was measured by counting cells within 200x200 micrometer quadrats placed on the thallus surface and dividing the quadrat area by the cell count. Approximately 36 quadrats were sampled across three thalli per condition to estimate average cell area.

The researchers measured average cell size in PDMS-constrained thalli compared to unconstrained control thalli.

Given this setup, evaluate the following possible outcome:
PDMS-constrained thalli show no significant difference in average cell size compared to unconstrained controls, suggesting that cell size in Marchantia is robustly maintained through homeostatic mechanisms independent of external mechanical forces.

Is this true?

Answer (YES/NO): NO